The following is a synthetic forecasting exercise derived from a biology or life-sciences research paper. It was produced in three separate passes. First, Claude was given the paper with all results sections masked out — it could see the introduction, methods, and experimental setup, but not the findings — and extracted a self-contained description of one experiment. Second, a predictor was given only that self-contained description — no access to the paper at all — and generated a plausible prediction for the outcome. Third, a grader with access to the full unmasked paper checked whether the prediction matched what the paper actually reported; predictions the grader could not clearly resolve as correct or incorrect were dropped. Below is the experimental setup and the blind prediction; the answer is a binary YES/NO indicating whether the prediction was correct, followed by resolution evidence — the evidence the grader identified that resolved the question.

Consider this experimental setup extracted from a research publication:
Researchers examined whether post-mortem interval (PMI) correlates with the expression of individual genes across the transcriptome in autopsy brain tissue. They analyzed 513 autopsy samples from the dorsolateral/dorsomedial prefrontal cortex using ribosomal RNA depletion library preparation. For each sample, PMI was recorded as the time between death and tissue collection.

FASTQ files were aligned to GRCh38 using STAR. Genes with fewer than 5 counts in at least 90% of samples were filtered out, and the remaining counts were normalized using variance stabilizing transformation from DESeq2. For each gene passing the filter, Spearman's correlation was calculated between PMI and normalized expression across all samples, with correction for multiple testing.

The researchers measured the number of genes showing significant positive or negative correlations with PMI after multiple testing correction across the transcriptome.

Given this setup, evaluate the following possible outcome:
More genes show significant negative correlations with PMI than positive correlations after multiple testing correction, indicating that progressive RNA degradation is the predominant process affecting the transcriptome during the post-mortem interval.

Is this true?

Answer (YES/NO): NO